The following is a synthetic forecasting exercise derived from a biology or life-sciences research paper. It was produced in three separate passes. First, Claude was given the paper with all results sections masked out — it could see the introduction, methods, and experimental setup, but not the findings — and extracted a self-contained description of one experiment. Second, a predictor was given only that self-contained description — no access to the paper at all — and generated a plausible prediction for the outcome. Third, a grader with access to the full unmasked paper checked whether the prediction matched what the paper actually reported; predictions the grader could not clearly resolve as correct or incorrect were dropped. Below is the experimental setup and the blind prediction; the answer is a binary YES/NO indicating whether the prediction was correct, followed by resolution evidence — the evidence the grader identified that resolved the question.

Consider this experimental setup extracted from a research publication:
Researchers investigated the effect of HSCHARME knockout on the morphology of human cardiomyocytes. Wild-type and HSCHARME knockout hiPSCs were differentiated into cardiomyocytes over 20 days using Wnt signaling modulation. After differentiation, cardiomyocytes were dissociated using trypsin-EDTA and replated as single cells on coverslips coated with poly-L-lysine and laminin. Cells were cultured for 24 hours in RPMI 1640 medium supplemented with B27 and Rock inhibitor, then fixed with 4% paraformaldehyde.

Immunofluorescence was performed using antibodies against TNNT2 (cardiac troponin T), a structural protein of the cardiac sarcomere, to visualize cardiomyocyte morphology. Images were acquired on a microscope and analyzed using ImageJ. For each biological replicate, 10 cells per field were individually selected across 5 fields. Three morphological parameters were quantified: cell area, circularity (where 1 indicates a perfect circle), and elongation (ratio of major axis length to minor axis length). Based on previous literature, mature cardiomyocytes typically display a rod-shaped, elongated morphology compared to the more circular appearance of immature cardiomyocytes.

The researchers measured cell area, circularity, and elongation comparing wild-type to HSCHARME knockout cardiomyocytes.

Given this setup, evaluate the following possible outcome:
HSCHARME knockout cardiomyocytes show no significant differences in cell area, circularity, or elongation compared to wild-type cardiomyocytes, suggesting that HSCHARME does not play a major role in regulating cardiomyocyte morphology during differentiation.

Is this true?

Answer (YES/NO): NO